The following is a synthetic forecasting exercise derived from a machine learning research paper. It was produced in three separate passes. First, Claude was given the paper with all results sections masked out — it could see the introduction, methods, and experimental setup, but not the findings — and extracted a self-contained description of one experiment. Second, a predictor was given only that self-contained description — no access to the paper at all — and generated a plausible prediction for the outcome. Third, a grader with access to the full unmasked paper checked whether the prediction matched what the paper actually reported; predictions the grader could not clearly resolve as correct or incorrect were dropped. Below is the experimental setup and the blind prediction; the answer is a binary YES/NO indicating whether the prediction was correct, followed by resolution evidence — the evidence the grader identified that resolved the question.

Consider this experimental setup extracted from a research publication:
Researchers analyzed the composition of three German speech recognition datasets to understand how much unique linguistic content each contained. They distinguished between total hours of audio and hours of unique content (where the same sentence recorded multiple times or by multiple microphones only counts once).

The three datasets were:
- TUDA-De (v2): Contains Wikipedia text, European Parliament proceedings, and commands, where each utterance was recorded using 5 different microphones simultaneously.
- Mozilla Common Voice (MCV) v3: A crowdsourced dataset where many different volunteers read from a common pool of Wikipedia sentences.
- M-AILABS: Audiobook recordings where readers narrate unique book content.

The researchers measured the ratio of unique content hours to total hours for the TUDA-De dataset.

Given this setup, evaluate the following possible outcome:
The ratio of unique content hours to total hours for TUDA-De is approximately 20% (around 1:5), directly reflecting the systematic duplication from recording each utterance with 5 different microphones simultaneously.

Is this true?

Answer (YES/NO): NO